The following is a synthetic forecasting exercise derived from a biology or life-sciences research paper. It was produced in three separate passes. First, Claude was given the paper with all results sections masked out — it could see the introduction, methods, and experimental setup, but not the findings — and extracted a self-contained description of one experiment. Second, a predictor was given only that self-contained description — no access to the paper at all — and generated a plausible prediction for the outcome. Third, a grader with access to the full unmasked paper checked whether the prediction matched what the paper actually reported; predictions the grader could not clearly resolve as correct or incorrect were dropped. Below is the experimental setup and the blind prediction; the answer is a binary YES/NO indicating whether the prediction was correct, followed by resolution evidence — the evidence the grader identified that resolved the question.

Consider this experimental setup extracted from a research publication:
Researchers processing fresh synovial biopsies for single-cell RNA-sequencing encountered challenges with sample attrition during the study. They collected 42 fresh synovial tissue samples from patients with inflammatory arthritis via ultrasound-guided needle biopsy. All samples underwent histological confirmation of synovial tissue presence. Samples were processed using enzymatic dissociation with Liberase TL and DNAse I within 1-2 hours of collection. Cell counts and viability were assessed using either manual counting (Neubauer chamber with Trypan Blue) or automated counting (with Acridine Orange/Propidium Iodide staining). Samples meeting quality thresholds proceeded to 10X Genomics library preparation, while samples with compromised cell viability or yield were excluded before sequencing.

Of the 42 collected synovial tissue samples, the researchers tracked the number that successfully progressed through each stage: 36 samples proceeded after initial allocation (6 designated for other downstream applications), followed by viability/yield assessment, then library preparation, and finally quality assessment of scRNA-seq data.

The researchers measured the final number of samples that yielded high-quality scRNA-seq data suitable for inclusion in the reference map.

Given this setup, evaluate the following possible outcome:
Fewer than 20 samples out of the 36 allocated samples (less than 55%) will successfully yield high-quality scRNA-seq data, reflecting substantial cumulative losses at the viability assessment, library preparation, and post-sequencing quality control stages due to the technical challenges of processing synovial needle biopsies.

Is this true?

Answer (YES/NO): NO